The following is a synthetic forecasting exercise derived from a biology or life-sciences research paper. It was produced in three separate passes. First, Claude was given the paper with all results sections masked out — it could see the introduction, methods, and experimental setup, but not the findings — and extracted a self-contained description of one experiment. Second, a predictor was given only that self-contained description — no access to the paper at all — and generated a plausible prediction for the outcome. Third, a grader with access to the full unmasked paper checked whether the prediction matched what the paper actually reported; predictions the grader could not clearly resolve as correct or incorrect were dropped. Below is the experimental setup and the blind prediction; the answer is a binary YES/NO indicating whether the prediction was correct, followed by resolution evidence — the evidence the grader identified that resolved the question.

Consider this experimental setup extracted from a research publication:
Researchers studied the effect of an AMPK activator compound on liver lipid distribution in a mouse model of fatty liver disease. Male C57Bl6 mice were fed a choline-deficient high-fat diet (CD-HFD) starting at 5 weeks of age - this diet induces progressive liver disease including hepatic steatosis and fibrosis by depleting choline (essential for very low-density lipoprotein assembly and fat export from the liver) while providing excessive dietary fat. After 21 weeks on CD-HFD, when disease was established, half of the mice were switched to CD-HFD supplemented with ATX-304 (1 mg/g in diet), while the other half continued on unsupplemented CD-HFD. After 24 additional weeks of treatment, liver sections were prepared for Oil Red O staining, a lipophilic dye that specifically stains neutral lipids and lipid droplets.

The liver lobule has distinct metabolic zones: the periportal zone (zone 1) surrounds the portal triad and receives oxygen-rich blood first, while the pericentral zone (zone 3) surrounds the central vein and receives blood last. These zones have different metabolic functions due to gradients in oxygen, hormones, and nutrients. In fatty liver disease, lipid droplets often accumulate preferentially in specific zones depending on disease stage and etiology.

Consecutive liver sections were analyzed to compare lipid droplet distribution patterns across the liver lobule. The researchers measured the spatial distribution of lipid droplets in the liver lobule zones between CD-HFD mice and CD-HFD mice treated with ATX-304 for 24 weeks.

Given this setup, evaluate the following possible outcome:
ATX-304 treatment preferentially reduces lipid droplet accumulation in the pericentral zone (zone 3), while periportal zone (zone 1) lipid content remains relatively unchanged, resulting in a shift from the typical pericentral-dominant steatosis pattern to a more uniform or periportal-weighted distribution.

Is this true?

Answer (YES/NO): NO